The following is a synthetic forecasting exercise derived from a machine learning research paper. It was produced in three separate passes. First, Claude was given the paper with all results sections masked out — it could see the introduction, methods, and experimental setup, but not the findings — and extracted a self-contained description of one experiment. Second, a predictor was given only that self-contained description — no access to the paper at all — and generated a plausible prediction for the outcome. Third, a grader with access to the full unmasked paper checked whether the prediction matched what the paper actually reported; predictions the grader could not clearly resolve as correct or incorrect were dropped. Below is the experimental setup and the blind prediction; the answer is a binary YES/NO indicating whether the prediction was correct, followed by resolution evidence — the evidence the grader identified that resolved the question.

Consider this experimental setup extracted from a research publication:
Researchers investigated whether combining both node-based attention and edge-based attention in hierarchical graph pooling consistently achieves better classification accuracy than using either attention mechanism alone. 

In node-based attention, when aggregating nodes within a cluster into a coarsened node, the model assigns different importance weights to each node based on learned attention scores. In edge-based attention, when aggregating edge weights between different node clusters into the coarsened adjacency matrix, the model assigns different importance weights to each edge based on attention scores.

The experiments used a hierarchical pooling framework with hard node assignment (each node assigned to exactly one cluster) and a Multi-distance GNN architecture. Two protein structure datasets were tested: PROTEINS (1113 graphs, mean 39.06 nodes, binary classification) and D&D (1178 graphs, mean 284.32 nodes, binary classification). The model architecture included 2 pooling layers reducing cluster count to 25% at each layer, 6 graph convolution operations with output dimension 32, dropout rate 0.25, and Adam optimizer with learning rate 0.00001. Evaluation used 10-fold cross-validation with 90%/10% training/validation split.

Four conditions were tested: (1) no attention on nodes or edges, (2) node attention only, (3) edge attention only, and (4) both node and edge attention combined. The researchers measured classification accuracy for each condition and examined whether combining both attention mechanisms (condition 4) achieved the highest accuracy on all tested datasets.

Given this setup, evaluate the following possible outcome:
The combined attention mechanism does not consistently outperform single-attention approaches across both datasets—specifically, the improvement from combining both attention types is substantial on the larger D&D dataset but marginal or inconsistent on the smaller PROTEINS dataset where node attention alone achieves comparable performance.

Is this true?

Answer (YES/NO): NO